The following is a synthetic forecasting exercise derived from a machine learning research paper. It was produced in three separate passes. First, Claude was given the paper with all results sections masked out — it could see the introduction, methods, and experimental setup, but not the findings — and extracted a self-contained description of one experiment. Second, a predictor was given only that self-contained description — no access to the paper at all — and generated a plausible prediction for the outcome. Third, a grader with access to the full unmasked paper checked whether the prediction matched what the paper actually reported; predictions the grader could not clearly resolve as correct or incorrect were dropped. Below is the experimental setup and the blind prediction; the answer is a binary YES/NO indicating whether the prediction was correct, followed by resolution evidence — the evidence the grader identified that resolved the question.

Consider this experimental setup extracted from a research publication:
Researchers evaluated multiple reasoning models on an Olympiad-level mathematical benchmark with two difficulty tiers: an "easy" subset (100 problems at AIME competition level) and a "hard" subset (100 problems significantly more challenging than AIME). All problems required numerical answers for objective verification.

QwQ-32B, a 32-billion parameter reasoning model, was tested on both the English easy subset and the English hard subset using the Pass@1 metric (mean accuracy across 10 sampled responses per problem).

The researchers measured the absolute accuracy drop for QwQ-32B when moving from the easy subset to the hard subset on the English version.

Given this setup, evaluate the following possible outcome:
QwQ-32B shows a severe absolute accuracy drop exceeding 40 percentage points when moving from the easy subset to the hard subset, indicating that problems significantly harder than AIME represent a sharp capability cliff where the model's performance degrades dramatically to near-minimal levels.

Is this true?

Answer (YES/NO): YES